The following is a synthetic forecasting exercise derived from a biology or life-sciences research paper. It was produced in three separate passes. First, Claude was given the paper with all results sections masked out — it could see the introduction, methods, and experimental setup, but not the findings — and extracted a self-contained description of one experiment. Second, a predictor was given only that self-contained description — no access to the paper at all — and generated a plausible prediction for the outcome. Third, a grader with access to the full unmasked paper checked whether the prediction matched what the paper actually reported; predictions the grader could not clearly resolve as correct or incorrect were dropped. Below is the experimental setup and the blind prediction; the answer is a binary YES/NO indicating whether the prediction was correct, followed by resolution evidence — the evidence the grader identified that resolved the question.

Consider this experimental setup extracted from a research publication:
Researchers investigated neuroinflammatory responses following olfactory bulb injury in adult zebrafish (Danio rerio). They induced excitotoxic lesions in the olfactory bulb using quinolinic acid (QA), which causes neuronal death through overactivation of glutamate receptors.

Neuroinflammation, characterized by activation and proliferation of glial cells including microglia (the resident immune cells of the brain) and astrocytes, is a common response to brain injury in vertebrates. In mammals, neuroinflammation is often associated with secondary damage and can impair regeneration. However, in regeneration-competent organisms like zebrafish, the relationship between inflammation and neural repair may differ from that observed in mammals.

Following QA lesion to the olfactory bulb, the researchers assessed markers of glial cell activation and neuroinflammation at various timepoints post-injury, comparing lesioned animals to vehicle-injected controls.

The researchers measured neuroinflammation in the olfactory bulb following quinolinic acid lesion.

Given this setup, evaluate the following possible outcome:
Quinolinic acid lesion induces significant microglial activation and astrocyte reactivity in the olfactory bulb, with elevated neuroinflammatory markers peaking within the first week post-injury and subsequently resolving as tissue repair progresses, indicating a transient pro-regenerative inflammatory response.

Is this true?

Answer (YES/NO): YES